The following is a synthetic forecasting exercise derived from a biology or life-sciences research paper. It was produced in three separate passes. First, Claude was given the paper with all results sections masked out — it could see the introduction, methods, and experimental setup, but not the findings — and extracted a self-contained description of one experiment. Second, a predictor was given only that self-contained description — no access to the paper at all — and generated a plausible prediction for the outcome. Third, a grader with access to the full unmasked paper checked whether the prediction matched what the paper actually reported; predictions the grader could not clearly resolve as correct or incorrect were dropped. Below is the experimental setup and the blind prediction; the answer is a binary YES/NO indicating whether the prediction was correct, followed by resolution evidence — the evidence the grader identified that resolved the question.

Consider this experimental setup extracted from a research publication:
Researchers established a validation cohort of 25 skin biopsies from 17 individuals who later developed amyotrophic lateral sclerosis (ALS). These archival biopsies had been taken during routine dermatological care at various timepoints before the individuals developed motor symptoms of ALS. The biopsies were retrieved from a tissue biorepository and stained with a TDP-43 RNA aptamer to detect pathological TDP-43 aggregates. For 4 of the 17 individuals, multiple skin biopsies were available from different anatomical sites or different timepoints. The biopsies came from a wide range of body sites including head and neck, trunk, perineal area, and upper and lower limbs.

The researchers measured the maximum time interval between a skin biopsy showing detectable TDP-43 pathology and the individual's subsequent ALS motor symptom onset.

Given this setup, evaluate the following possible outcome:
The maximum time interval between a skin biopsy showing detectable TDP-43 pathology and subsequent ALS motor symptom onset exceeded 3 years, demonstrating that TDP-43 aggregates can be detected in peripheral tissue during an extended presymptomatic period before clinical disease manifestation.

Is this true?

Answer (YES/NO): YES